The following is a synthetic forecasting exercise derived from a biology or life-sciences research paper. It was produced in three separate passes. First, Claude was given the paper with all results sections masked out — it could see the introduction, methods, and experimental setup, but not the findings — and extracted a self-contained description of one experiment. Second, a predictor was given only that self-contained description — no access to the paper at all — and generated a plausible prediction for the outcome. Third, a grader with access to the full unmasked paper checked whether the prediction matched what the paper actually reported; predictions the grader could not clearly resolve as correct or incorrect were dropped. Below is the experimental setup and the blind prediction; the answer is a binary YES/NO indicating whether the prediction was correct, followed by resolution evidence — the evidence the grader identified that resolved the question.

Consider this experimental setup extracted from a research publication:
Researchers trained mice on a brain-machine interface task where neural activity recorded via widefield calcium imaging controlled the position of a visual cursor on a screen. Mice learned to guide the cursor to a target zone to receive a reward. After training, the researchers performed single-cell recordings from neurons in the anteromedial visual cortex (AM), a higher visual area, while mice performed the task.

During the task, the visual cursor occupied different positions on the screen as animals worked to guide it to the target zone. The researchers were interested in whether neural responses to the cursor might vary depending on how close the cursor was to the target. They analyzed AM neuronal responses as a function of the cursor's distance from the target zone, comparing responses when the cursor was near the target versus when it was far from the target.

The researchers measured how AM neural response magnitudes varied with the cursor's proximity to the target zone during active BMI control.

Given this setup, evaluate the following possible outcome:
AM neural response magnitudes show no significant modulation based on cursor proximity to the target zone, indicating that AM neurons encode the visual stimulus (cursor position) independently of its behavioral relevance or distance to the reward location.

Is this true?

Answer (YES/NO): NO